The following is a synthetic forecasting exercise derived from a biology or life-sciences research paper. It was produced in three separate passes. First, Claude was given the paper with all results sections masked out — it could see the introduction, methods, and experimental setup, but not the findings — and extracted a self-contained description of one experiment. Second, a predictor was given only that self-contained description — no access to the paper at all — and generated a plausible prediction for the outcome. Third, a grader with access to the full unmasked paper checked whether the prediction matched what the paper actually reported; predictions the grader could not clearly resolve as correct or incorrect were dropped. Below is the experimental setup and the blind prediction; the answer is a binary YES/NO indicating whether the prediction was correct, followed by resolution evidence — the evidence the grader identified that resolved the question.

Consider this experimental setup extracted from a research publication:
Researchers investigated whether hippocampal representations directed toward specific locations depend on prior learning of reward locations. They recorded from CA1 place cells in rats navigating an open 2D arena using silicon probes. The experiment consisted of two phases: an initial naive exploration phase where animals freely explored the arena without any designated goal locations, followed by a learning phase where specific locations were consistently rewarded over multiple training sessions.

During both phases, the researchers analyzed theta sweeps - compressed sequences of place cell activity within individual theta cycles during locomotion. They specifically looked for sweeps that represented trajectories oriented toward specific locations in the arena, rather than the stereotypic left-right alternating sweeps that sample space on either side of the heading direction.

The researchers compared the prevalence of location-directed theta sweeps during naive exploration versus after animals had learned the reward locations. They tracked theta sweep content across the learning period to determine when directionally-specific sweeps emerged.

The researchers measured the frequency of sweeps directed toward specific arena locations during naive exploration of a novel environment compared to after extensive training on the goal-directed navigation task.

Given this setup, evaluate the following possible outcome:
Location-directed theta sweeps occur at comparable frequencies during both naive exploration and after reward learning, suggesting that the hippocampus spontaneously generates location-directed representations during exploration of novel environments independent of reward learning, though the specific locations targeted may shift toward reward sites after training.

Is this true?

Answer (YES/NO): NO